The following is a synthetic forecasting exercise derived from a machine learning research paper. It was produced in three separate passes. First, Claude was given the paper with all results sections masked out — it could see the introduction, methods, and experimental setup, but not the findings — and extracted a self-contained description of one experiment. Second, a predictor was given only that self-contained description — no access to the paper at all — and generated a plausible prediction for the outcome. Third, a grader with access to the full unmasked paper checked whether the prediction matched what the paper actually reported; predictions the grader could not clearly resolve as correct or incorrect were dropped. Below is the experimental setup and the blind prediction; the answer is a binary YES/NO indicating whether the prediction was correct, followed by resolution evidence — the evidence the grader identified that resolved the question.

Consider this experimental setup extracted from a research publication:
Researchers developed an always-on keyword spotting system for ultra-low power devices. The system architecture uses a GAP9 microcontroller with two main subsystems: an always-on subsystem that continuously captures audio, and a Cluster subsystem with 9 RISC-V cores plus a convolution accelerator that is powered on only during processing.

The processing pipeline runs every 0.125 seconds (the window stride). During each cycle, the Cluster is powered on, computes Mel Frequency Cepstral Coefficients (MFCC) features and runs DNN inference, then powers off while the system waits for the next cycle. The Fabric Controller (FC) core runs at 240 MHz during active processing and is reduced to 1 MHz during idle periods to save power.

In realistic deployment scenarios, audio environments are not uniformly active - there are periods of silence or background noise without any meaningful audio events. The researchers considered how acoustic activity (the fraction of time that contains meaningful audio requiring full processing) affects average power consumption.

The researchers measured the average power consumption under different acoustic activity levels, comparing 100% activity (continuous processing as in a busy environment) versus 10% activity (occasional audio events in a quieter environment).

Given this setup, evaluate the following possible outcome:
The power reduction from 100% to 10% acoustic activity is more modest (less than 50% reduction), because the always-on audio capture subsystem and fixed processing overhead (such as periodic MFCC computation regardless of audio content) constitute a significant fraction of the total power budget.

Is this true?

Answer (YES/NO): NO